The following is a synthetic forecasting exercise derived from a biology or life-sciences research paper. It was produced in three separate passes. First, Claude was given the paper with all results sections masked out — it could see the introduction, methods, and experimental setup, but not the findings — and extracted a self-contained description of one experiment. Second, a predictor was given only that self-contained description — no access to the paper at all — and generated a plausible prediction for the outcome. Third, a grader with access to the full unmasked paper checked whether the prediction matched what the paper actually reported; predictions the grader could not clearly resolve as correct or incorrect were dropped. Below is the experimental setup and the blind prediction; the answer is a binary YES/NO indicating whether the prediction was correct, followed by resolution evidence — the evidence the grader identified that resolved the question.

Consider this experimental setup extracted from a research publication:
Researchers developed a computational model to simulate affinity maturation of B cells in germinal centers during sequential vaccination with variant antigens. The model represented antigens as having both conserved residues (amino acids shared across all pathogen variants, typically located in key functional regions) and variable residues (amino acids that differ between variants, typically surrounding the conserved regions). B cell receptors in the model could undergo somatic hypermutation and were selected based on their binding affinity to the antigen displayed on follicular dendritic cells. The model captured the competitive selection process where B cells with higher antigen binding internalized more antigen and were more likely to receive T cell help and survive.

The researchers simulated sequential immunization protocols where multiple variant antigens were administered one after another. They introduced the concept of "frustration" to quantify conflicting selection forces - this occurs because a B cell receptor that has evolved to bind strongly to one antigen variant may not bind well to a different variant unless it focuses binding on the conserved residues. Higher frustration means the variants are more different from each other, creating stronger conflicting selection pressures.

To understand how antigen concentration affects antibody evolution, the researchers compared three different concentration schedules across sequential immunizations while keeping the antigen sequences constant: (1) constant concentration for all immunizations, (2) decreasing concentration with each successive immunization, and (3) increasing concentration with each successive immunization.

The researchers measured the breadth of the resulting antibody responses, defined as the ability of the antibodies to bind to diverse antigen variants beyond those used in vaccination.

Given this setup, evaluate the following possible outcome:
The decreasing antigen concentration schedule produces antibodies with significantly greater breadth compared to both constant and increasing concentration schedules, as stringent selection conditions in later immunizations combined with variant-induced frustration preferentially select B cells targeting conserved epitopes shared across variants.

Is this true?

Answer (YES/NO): YES